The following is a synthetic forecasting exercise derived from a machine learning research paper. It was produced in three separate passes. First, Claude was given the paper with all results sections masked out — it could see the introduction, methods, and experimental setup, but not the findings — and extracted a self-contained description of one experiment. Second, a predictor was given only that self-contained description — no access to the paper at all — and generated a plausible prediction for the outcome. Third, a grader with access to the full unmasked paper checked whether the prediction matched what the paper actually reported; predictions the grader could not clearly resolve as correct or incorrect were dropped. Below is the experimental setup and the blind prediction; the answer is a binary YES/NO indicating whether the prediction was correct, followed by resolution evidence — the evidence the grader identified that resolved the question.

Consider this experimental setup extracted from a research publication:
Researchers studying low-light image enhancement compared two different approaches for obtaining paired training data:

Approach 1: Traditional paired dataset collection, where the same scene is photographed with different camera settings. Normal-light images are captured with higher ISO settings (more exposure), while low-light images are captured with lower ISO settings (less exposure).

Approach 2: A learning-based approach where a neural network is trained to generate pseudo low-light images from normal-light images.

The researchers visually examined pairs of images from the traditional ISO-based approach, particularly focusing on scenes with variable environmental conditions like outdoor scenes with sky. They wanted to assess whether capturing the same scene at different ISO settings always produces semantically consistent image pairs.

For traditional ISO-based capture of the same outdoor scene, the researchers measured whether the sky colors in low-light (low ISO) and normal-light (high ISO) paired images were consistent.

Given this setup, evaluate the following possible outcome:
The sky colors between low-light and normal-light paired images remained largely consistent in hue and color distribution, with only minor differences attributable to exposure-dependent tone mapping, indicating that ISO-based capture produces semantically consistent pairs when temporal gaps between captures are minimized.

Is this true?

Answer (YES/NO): NO